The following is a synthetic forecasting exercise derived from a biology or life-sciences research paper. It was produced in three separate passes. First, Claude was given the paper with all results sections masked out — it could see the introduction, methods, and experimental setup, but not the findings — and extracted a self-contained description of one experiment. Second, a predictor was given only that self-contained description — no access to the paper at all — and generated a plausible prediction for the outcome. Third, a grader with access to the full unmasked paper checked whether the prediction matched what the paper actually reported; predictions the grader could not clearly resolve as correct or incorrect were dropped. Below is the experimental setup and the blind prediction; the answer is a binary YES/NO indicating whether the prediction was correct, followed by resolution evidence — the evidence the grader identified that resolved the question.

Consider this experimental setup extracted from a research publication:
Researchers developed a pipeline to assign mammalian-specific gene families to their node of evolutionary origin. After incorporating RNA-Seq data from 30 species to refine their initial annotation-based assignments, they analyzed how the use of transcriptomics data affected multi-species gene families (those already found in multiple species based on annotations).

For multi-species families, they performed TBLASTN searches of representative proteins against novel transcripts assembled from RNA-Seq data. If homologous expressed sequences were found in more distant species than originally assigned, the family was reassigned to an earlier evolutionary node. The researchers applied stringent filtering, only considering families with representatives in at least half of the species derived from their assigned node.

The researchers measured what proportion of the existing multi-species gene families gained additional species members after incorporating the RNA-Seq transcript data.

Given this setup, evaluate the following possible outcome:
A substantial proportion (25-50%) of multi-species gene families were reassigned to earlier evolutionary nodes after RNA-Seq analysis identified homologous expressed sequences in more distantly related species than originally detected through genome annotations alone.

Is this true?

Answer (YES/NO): NO